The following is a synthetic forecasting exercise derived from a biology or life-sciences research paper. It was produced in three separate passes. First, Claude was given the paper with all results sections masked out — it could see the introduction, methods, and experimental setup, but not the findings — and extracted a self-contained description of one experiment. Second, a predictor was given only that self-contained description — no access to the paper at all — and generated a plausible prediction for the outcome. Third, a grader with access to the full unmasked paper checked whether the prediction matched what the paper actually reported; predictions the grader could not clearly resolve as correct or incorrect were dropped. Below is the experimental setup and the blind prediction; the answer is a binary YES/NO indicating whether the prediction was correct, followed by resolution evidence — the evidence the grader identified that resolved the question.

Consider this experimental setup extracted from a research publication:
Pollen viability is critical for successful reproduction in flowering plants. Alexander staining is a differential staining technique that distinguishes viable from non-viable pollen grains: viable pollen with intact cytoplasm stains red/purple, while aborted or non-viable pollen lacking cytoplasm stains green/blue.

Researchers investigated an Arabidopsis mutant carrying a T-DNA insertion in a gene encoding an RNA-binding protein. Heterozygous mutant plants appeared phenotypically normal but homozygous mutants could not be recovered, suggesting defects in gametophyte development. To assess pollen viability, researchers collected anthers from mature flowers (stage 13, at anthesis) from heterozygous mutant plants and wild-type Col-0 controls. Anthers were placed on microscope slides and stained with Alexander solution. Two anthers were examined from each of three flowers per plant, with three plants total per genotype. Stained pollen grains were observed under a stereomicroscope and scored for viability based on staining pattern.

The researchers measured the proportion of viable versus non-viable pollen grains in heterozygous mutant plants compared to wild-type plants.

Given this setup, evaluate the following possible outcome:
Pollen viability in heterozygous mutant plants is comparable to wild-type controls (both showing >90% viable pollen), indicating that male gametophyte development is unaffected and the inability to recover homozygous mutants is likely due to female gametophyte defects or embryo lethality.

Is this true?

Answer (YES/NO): NO